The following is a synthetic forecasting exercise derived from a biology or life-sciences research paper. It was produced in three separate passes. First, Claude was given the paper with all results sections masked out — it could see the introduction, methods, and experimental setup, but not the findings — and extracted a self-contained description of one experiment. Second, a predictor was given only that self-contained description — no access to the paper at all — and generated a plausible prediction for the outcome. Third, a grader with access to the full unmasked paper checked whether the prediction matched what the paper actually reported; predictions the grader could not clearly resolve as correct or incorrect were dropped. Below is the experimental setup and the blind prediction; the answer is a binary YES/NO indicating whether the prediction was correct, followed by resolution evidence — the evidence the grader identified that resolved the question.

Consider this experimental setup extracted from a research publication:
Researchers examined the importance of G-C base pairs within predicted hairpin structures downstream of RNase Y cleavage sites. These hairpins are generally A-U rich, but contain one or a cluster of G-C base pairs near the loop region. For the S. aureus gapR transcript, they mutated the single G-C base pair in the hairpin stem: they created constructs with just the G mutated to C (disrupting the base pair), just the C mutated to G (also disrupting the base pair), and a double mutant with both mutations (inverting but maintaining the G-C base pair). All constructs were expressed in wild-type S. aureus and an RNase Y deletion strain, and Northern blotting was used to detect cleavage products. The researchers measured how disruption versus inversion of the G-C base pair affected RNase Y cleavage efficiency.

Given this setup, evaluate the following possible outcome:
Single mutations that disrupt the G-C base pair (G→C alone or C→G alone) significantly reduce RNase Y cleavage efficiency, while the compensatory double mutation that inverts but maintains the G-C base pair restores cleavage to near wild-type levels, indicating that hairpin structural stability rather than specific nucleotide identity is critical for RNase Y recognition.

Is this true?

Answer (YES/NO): YES